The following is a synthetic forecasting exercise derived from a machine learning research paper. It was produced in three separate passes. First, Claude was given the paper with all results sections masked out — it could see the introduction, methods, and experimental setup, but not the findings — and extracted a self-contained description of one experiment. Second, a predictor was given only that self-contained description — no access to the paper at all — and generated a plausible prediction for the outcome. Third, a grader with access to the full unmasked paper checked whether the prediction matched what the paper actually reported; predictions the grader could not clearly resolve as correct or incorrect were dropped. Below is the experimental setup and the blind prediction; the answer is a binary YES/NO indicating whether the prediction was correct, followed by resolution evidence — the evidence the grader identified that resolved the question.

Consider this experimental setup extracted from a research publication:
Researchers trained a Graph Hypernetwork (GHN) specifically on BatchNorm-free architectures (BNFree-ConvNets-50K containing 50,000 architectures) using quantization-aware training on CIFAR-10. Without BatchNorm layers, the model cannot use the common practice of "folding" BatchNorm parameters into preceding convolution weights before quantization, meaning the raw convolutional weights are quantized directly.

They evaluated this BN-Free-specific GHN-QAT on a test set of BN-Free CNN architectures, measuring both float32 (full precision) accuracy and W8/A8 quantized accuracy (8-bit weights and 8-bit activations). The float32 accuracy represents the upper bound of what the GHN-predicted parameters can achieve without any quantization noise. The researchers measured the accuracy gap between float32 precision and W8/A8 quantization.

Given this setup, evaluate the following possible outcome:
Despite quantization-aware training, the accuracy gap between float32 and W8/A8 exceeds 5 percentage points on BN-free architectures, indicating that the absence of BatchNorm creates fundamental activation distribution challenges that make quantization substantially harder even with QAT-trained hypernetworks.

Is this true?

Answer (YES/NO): NO